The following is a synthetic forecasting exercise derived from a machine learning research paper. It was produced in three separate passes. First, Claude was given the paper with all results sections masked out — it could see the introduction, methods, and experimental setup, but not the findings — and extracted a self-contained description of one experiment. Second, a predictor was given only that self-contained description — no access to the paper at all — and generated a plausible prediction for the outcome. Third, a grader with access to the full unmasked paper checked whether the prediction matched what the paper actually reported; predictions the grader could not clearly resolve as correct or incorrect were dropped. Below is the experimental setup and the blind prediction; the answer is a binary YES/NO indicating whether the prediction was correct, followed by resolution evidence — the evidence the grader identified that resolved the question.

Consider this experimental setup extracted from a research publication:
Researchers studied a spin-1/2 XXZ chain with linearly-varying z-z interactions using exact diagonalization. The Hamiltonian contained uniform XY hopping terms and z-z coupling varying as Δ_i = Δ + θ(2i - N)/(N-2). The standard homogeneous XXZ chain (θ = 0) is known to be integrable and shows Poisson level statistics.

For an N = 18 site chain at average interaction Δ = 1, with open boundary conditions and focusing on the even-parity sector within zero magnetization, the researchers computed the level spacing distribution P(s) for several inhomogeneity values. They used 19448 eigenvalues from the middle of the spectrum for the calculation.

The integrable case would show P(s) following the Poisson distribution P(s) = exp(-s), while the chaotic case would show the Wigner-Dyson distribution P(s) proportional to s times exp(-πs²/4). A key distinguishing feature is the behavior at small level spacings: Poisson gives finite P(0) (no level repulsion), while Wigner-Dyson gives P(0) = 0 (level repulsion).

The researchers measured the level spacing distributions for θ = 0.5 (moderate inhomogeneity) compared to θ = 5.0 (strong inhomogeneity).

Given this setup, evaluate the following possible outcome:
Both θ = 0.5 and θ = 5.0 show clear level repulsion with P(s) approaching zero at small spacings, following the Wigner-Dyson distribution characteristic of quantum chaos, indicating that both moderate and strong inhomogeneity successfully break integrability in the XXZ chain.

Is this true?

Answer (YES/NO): NO